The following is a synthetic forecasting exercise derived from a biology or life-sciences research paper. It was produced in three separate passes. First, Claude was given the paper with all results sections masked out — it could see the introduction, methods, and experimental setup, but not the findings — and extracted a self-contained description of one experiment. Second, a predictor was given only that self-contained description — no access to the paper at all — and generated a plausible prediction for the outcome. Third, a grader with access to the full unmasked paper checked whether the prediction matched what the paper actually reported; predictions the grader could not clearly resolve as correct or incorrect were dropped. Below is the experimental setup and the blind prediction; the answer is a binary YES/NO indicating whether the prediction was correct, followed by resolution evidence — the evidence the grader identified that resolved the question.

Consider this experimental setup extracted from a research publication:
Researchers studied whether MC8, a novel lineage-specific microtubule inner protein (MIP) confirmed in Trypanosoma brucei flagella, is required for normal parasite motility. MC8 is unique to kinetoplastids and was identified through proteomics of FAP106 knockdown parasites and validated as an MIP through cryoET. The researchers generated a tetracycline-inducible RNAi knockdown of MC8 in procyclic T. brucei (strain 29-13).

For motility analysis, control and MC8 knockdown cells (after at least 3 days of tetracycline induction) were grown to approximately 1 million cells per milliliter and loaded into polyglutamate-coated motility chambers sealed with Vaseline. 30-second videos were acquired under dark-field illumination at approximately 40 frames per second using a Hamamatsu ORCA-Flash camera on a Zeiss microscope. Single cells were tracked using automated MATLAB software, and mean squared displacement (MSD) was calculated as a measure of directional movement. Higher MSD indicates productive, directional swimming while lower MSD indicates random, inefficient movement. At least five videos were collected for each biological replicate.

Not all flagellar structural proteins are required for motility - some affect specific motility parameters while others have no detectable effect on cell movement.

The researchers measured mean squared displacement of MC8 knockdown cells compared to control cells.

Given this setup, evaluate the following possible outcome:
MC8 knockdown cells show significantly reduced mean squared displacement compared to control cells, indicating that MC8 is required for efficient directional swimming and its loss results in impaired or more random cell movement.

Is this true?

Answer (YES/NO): YES